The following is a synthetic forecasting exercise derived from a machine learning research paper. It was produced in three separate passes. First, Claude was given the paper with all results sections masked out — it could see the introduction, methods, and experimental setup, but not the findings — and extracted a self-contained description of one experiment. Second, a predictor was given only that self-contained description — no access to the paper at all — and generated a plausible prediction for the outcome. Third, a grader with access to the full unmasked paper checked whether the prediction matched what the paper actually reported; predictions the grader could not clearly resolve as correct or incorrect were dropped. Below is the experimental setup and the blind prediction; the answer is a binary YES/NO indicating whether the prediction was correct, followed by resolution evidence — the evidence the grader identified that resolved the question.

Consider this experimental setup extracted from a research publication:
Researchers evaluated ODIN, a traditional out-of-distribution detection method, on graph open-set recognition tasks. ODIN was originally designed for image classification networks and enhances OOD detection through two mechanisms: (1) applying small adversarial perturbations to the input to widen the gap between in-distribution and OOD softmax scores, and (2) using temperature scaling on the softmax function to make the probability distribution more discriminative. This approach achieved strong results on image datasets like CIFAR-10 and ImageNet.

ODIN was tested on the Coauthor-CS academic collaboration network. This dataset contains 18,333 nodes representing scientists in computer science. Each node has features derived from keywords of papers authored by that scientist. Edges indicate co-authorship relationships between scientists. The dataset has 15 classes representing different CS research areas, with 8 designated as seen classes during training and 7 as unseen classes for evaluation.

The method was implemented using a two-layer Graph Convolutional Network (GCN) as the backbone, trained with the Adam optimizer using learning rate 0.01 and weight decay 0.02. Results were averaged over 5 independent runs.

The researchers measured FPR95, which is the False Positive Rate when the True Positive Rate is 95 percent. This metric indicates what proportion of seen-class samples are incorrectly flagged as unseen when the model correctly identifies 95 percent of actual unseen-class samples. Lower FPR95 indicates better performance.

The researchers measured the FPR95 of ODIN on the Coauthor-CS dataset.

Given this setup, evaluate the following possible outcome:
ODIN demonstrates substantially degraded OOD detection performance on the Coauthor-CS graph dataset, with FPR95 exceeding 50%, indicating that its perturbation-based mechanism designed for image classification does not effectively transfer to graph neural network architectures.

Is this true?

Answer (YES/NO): YES